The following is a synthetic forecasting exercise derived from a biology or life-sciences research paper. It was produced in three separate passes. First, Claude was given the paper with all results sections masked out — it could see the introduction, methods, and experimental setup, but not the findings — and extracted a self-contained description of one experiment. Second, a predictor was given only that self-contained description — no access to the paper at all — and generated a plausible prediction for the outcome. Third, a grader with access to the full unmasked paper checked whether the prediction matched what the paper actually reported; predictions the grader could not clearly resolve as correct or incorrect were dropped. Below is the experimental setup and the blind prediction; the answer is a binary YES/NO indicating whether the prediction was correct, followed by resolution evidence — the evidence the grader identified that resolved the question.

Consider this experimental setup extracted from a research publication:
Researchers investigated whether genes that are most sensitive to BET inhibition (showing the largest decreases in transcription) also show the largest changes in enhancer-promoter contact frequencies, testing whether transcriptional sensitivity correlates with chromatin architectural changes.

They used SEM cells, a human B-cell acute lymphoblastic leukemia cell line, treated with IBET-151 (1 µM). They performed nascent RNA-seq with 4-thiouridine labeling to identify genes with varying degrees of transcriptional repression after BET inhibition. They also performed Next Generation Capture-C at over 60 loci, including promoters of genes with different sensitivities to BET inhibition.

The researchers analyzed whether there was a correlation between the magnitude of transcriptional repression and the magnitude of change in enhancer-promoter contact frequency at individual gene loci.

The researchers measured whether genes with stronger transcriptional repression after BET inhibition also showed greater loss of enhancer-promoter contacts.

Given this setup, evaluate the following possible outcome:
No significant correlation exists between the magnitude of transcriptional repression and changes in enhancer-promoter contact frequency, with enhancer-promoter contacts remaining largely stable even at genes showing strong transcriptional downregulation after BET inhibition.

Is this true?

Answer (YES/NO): YES